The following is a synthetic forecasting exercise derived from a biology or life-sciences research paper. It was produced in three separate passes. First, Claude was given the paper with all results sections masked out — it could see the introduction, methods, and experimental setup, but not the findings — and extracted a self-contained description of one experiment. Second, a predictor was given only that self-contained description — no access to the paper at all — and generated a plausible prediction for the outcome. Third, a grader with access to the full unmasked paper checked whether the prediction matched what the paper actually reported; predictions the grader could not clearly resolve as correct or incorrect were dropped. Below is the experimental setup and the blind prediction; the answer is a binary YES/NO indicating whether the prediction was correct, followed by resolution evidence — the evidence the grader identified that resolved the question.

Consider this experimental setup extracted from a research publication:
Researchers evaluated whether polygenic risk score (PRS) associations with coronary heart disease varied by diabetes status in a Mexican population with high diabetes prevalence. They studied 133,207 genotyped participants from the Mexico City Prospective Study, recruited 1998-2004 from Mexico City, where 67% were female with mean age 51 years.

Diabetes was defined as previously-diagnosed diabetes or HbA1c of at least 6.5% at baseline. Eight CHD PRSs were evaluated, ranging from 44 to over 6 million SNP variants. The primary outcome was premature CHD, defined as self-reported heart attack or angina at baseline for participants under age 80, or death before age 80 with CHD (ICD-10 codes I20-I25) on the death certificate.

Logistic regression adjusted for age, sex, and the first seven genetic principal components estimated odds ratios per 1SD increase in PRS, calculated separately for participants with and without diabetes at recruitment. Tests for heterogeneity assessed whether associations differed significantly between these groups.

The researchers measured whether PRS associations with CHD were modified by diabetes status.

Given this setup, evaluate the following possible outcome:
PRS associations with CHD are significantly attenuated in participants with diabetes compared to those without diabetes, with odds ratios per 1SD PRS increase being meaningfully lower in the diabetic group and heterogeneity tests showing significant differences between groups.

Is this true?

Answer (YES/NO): NO